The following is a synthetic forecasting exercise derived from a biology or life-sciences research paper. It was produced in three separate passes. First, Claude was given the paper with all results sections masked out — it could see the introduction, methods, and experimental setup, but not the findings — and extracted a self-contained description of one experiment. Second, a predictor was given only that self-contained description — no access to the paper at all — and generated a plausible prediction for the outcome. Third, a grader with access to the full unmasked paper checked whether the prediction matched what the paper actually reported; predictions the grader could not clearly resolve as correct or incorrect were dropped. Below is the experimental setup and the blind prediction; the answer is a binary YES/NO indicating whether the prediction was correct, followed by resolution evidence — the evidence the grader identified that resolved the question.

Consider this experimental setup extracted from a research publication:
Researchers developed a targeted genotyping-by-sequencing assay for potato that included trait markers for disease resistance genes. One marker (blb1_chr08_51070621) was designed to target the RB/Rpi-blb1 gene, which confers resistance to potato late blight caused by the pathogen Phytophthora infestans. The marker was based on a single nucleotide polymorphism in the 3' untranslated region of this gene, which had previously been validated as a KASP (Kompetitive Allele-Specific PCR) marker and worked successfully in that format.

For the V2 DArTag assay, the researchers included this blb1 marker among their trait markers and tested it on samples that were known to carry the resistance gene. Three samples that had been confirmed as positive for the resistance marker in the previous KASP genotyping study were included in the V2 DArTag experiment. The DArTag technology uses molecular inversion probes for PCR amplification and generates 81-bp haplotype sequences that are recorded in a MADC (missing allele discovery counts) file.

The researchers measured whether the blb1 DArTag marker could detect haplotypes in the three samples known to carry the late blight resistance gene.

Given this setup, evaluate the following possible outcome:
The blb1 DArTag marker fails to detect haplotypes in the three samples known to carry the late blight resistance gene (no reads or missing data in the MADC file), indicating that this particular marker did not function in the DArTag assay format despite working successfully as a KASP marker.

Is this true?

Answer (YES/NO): YES